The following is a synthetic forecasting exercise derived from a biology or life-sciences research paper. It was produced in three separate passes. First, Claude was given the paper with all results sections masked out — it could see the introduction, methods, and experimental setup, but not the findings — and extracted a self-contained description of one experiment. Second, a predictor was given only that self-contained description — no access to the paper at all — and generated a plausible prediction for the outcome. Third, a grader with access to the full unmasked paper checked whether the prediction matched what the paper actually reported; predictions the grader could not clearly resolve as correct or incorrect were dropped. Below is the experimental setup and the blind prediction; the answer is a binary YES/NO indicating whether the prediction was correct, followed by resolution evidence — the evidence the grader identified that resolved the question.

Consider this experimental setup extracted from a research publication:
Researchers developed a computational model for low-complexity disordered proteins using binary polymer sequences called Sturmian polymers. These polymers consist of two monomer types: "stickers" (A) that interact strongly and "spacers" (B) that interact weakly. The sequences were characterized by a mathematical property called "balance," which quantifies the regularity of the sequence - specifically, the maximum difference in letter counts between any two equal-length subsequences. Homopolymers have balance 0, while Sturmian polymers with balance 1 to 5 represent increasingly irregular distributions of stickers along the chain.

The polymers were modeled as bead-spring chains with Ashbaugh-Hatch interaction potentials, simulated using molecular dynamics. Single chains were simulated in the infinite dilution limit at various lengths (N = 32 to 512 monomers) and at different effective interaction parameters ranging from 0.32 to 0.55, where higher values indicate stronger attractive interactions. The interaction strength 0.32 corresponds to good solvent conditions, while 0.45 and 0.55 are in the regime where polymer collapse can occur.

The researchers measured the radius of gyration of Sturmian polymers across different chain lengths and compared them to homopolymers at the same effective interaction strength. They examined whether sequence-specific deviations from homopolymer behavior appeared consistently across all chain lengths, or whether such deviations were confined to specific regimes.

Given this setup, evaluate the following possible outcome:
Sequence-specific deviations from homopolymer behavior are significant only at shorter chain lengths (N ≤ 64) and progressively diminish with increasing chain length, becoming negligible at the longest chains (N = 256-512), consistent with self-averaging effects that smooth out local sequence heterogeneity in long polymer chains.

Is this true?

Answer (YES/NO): NO